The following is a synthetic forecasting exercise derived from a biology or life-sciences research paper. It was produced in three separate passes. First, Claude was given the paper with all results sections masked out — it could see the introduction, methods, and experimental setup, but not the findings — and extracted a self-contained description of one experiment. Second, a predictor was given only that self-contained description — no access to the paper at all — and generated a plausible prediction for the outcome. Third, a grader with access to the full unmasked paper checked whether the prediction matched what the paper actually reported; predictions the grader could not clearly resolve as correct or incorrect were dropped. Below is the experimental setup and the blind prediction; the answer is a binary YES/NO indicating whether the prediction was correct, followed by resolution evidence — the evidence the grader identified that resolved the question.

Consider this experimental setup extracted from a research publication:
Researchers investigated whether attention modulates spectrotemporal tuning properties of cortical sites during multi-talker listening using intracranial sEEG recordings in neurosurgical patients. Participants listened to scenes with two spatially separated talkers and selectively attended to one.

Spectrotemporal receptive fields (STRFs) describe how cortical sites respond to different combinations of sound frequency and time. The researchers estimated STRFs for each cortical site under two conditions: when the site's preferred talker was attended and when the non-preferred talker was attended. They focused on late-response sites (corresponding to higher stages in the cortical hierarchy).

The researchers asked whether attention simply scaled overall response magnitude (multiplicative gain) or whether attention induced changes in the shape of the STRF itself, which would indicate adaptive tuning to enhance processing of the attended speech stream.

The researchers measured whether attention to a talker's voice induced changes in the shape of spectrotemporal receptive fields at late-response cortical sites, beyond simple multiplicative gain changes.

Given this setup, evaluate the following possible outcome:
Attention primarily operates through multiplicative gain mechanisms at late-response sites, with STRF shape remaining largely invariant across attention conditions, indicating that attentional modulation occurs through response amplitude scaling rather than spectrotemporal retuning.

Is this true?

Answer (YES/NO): NO